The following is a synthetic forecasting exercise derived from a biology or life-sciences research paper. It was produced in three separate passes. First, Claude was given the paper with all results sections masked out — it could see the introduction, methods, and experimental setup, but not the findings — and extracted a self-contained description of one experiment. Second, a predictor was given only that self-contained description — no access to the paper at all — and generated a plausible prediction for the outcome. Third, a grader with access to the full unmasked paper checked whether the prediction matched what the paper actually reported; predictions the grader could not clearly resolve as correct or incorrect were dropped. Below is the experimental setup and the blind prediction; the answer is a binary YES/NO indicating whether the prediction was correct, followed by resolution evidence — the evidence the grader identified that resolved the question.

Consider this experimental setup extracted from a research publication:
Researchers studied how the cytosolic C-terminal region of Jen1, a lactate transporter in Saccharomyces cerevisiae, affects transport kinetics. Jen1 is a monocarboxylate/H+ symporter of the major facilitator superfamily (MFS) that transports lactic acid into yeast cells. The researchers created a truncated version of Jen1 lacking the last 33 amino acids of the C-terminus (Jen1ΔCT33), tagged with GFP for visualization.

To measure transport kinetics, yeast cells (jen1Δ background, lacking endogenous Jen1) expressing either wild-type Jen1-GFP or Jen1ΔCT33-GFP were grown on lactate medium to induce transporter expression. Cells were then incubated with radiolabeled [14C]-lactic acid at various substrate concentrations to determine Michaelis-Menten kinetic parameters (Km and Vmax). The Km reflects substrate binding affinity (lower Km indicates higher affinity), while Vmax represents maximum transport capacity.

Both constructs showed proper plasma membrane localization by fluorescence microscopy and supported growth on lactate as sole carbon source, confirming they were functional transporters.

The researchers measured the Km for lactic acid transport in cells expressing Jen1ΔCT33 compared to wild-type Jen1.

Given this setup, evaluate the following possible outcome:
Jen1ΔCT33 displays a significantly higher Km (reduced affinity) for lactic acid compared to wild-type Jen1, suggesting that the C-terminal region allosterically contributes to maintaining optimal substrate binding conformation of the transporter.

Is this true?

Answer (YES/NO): NO